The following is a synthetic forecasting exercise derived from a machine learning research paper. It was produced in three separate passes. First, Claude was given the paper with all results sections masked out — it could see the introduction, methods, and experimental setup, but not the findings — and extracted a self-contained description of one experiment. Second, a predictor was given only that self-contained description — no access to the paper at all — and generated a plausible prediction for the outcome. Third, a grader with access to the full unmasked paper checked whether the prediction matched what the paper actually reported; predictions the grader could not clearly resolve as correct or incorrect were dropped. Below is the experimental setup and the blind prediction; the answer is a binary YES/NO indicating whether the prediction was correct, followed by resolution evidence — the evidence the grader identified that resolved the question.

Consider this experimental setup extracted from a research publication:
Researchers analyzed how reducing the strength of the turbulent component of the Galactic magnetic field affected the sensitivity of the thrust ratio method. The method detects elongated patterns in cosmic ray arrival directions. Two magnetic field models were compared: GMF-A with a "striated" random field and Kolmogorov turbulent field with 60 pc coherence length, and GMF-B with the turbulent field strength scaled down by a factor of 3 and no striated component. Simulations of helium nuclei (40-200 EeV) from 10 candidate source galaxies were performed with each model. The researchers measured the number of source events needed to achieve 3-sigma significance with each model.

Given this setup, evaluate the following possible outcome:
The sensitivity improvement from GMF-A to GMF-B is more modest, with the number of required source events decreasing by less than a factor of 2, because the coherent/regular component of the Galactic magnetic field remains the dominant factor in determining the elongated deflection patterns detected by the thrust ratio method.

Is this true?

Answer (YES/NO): YES